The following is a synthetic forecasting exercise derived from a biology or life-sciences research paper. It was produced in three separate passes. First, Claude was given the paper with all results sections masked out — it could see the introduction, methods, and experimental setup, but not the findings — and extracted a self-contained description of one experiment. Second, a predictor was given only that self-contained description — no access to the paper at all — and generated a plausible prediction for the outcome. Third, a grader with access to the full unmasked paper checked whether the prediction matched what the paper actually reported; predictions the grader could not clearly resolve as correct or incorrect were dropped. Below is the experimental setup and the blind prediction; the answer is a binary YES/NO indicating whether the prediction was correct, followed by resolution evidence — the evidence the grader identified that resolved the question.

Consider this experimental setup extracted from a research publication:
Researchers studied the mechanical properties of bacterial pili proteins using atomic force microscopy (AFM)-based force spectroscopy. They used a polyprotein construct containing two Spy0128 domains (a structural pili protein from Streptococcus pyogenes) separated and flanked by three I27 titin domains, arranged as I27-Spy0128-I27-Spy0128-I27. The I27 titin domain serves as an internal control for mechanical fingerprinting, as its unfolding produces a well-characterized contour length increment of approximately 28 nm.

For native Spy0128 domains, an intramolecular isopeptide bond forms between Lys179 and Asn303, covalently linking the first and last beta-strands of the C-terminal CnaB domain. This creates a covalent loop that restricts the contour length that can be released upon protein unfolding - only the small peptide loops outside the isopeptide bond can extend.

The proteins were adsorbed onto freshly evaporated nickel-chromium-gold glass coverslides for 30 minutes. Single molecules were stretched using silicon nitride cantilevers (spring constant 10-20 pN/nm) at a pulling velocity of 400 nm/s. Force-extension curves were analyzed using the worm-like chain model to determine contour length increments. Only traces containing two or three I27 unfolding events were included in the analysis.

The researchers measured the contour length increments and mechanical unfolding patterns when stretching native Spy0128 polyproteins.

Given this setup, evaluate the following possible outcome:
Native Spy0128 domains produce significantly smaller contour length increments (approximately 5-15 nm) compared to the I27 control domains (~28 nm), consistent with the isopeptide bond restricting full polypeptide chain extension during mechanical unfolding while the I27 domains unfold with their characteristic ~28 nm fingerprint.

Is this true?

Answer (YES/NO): NO